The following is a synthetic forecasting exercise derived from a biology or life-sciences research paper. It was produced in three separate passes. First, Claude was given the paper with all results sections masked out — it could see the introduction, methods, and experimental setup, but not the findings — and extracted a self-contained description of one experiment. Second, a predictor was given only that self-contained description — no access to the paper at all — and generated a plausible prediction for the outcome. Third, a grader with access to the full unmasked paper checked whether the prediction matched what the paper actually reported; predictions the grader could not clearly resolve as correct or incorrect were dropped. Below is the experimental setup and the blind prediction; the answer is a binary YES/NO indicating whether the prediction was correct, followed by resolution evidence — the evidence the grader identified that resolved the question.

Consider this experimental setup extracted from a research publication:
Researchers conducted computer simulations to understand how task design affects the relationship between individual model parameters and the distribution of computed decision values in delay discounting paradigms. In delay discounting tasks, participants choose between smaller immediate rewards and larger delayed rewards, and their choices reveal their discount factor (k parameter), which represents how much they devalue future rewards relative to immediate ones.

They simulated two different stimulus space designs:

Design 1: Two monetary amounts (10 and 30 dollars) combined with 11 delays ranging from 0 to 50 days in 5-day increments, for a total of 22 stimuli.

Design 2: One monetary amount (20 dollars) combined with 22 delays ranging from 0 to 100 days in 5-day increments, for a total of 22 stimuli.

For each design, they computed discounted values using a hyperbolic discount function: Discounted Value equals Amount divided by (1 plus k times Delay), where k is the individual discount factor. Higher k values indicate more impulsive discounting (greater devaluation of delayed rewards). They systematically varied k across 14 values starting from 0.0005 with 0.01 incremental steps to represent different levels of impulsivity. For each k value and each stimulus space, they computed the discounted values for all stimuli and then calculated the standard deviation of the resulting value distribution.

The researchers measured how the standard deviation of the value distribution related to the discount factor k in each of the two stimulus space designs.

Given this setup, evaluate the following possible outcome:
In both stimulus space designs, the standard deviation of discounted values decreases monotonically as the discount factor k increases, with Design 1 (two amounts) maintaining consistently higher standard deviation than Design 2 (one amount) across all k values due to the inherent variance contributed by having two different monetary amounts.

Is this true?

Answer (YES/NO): NO